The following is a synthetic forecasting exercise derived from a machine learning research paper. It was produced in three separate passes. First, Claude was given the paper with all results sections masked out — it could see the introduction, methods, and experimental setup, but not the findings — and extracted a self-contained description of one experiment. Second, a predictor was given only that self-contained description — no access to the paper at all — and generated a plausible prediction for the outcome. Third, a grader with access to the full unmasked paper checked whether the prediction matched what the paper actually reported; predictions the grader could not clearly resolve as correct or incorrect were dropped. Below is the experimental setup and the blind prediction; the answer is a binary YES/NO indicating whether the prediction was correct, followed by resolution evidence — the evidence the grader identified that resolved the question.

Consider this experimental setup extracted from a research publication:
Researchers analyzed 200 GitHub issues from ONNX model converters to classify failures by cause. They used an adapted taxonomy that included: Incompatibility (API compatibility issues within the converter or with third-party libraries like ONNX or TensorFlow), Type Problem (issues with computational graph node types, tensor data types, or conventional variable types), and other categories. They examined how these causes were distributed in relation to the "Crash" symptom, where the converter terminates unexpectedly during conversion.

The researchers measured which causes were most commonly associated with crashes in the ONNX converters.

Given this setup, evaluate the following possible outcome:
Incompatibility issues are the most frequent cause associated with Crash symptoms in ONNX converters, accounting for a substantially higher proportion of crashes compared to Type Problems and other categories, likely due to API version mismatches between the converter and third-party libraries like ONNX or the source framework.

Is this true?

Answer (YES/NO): YES